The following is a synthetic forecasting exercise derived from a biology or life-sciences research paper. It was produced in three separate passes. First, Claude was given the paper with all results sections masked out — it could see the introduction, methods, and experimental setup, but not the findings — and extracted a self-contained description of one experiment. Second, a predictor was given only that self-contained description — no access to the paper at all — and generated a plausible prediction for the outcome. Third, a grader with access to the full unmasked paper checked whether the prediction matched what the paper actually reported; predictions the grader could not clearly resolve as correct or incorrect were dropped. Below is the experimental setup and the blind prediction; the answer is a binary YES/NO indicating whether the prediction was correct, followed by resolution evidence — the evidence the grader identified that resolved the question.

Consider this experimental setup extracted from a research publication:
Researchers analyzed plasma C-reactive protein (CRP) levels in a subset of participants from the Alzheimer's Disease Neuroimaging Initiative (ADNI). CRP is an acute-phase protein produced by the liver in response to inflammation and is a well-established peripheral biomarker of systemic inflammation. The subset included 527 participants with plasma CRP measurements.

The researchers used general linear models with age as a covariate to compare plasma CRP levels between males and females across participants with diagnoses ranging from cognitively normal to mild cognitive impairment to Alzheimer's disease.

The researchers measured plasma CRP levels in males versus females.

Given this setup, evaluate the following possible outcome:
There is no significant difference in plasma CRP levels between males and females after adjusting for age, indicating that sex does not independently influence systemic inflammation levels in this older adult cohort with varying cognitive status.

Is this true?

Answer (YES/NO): NO